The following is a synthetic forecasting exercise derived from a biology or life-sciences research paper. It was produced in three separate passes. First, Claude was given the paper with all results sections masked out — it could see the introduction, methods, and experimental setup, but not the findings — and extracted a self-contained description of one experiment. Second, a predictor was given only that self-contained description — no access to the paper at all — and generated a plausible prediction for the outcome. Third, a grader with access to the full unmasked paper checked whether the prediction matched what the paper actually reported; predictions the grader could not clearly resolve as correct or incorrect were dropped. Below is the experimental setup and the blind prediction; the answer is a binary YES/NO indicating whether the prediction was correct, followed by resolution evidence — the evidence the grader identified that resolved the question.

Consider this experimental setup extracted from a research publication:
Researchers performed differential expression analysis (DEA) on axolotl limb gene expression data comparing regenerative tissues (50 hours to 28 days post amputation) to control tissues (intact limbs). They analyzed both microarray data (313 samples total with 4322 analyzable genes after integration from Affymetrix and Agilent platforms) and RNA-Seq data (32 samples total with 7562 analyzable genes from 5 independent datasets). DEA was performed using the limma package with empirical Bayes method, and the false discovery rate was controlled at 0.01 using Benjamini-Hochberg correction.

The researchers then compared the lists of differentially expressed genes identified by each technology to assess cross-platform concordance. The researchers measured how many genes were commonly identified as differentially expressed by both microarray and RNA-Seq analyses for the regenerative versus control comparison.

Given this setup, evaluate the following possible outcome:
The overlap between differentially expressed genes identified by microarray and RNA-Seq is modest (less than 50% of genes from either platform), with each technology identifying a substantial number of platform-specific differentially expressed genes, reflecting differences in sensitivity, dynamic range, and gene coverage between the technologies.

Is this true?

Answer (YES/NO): YES